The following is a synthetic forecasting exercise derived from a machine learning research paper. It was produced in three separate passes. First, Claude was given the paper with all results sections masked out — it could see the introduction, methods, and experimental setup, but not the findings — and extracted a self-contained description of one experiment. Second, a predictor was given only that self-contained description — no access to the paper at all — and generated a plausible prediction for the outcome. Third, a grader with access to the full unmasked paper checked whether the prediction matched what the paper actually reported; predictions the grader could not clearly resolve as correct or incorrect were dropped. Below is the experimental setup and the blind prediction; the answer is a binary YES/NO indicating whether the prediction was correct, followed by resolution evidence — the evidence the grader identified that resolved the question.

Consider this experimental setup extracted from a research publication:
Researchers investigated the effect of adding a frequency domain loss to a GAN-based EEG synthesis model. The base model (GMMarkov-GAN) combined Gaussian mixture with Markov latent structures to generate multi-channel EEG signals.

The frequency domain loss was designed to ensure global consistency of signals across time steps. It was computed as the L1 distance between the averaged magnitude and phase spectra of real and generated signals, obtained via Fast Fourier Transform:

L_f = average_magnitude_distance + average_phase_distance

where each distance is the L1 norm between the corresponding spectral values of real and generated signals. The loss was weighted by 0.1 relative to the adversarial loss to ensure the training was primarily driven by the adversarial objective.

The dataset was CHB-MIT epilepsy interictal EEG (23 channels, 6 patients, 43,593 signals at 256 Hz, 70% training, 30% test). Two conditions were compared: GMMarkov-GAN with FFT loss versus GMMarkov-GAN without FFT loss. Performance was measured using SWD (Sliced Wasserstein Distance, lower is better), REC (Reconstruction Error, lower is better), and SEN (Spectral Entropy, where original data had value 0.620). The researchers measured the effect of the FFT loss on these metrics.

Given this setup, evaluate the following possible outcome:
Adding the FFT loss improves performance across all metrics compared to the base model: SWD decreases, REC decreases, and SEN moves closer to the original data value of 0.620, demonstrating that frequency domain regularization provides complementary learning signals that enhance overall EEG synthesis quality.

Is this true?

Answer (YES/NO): YES